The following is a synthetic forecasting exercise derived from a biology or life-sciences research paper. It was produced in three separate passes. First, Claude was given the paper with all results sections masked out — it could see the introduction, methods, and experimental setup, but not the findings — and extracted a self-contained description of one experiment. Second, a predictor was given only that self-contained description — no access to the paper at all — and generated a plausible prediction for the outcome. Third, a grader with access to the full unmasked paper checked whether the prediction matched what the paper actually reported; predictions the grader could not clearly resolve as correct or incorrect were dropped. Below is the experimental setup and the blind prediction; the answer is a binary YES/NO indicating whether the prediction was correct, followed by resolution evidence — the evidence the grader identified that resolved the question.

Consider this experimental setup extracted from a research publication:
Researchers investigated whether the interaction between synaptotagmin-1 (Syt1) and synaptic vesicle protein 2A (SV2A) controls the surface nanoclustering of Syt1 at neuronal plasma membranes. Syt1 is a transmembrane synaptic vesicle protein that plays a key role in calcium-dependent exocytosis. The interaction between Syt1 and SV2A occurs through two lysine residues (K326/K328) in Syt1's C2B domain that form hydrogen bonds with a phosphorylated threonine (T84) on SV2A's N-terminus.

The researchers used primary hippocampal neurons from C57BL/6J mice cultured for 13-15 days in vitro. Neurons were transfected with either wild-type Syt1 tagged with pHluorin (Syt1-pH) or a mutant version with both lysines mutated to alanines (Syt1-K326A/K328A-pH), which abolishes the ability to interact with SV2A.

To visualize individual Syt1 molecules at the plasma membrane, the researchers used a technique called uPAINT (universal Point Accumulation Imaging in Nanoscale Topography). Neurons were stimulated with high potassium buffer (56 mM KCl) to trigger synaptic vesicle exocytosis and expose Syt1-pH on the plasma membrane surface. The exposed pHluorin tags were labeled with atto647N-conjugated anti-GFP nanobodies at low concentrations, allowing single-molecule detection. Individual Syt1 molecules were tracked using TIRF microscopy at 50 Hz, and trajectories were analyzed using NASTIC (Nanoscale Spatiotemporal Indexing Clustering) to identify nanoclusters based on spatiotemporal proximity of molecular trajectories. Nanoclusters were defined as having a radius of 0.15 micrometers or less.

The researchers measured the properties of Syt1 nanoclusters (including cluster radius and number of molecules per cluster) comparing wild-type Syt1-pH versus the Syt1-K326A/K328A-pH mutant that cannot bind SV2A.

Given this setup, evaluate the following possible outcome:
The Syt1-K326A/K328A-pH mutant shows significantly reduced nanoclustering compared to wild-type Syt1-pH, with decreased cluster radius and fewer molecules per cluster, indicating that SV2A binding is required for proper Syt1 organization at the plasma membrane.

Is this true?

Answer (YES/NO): NO